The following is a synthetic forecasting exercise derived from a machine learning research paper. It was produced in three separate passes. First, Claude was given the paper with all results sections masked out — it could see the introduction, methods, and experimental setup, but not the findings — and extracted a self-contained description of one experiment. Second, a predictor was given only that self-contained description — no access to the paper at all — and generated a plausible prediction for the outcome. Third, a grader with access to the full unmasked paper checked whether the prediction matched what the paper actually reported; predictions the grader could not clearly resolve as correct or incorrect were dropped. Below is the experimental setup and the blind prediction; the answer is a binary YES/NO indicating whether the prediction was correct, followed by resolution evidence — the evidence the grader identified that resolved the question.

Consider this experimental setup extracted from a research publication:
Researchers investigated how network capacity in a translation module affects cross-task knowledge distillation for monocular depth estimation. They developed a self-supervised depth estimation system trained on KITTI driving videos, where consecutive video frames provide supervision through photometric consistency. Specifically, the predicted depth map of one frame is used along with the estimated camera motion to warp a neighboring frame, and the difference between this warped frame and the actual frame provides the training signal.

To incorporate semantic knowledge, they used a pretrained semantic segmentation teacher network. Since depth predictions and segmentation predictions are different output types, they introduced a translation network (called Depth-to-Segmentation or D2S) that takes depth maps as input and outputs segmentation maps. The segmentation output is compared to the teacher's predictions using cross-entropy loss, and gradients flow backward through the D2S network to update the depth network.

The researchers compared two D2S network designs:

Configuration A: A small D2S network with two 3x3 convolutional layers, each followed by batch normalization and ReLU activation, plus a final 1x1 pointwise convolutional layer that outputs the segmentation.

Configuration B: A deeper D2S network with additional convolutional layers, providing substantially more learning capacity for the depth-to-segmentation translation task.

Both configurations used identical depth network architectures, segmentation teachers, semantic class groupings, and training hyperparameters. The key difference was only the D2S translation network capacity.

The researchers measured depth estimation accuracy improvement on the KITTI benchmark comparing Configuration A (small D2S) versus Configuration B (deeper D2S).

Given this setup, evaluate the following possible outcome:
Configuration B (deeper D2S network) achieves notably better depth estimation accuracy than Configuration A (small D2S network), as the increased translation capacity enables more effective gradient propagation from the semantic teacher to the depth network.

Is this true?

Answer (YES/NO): NO